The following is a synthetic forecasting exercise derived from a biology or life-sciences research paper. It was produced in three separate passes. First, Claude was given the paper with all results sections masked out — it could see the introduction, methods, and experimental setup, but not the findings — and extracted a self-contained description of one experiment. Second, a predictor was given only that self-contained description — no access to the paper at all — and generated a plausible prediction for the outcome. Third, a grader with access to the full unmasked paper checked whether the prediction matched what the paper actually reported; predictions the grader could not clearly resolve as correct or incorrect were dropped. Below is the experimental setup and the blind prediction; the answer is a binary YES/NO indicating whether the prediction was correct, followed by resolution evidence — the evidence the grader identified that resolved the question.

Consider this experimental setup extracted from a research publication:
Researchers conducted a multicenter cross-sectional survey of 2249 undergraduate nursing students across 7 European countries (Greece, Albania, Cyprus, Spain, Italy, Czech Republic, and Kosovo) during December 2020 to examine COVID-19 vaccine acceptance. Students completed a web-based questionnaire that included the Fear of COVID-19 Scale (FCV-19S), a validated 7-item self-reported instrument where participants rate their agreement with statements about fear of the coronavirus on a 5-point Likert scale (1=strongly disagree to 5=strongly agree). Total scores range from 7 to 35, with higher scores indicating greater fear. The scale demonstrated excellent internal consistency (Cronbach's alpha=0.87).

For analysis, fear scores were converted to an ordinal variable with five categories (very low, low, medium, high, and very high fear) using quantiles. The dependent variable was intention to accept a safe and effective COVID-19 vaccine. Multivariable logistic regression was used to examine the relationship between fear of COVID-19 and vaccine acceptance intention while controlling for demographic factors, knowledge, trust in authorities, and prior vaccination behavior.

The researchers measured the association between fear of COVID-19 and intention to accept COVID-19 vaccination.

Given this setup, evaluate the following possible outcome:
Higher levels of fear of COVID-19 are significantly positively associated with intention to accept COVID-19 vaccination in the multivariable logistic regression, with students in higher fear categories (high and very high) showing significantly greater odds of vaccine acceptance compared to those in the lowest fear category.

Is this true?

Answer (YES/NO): YES